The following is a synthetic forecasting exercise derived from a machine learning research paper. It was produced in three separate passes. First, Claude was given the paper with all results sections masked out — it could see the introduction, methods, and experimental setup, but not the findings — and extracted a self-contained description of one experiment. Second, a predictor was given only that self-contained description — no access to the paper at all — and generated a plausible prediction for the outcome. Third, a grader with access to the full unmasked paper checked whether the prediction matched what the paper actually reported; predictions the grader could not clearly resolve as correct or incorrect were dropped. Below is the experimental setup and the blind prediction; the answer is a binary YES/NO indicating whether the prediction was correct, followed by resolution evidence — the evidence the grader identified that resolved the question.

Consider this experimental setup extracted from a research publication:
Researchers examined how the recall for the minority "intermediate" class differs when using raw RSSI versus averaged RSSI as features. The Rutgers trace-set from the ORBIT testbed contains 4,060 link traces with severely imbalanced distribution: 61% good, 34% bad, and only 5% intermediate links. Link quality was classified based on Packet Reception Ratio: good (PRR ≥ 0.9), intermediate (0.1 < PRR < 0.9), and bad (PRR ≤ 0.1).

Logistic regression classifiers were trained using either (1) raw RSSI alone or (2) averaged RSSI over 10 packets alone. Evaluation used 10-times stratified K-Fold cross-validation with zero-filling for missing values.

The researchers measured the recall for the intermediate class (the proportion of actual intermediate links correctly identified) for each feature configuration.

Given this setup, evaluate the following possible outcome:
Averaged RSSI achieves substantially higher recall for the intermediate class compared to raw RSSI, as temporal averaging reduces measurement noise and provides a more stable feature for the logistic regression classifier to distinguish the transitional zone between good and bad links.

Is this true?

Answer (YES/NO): YES